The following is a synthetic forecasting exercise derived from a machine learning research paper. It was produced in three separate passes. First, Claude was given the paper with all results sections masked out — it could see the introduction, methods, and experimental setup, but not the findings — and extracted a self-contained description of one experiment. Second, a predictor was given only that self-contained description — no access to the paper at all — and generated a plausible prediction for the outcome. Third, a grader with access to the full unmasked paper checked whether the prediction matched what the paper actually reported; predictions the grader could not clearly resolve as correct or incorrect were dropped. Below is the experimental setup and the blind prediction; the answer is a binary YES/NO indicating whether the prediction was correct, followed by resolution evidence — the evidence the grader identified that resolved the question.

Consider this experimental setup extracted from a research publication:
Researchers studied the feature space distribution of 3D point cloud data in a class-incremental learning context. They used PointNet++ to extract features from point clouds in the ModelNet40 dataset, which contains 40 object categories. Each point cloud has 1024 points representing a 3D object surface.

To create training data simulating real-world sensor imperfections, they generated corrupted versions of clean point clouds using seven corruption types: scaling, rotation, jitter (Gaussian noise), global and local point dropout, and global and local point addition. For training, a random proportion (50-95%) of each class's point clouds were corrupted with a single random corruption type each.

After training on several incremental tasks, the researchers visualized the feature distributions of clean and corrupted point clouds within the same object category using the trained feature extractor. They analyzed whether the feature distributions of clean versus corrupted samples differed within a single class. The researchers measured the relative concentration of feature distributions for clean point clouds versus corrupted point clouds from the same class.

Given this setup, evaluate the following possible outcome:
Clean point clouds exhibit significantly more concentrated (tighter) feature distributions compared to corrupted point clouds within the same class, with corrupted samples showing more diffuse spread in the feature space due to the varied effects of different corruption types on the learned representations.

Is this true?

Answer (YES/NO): YES